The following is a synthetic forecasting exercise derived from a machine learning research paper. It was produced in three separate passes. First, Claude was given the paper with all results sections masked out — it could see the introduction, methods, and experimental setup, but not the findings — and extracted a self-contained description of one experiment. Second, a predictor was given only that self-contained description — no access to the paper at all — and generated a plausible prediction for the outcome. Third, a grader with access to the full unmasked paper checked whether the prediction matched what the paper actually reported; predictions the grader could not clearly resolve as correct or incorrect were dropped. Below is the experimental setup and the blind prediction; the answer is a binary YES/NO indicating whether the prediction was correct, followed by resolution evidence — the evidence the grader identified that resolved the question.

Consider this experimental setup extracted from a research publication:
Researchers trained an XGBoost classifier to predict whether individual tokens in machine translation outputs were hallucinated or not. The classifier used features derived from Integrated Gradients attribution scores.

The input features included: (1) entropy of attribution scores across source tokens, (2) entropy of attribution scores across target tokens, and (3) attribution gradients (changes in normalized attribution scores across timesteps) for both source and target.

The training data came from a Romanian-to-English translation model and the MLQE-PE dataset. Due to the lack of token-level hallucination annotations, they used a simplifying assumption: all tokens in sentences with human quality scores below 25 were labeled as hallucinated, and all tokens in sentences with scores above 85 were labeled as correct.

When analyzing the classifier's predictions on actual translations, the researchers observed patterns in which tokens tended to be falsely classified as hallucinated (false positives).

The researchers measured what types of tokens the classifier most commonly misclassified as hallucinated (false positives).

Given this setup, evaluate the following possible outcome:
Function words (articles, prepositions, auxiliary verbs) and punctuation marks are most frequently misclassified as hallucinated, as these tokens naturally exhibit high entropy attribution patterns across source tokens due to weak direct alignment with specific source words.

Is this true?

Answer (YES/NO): NO